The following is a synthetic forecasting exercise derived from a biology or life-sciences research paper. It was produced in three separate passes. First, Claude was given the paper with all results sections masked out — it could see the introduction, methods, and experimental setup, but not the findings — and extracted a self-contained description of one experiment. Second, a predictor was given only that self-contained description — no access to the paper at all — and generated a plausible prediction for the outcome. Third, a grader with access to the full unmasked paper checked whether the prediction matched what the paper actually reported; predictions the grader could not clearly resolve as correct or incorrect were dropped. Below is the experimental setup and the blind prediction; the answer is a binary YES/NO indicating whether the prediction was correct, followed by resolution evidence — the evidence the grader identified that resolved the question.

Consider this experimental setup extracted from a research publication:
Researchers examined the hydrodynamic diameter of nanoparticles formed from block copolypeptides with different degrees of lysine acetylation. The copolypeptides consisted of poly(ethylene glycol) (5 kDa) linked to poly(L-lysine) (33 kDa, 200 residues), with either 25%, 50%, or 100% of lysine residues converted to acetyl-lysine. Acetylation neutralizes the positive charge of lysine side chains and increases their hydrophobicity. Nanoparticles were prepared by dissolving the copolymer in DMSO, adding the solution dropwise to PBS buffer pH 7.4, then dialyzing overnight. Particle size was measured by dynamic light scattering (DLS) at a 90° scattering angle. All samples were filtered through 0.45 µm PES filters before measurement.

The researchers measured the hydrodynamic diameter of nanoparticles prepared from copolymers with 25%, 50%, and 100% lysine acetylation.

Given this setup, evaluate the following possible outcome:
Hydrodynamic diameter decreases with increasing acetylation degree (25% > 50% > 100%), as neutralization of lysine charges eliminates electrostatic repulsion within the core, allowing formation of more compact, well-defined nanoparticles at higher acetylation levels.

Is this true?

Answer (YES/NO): YES